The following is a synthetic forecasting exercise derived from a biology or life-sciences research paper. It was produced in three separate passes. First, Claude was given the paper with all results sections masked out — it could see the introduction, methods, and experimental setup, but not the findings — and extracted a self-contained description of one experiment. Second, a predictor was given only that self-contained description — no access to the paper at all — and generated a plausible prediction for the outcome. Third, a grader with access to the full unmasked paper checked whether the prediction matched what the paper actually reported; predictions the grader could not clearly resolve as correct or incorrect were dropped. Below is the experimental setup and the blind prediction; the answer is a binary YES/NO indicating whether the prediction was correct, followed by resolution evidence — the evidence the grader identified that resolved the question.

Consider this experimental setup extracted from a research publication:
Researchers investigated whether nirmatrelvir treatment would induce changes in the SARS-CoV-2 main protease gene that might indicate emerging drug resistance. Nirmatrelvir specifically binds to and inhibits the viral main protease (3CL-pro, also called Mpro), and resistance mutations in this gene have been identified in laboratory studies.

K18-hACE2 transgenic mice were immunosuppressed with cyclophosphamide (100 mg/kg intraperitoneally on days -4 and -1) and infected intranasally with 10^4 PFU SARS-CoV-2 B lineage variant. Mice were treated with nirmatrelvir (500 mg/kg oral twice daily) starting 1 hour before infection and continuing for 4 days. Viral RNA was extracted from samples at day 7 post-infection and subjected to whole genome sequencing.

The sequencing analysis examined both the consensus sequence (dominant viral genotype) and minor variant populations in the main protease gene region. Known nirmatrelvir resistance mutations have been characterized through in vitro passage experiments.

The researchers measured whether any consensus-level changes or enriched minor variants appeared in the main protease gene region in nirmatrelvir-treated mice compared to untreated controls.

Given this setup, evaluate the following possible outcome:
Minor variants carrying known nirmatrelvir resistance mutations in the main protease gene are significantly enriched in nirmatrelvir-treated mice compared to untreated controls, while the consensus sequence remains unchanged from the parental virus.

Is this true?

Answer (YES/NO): NO